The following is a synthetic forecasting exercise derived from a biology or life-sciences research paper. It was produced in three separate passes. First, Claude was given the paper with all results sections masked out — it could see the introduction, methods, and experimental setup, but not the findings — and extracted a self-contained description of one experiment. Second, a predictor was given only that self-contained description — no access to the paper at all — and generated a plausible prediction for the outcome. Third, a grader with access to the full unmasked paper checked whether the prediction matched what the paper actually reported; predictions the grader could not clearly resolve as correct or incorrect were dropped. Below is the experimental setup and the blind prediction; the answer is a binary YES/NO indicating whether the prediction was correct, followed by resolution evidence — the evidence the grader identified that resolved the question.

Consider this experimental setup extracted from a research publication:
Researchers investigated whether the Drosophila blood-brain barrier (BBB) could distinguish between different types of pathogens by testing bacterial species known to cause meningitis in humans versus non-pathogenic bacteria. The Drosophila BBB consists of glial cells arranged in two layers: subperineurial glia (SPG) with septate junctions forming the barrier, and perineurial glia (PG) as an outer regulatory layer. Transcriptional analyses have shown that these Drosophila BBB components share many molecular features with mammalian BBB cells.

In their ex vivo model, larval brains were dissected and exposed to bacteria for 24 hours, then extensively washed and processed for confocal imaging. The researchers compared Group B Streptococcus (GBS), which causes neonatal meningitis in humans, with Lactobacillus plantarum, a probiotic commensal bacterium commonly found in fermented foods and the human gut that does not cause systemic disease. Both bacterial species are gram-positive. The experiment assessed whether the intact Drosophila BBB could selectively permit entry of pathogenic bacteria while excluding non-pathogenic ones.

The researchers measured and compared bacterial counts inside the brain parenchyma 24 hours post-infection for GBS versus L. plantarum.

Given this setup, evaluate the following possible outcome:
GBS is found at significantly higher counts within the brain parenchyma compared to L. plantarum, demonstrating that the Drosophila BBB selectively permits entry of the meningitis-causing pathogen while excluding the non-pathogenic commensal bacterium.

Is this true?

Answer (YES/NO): YES